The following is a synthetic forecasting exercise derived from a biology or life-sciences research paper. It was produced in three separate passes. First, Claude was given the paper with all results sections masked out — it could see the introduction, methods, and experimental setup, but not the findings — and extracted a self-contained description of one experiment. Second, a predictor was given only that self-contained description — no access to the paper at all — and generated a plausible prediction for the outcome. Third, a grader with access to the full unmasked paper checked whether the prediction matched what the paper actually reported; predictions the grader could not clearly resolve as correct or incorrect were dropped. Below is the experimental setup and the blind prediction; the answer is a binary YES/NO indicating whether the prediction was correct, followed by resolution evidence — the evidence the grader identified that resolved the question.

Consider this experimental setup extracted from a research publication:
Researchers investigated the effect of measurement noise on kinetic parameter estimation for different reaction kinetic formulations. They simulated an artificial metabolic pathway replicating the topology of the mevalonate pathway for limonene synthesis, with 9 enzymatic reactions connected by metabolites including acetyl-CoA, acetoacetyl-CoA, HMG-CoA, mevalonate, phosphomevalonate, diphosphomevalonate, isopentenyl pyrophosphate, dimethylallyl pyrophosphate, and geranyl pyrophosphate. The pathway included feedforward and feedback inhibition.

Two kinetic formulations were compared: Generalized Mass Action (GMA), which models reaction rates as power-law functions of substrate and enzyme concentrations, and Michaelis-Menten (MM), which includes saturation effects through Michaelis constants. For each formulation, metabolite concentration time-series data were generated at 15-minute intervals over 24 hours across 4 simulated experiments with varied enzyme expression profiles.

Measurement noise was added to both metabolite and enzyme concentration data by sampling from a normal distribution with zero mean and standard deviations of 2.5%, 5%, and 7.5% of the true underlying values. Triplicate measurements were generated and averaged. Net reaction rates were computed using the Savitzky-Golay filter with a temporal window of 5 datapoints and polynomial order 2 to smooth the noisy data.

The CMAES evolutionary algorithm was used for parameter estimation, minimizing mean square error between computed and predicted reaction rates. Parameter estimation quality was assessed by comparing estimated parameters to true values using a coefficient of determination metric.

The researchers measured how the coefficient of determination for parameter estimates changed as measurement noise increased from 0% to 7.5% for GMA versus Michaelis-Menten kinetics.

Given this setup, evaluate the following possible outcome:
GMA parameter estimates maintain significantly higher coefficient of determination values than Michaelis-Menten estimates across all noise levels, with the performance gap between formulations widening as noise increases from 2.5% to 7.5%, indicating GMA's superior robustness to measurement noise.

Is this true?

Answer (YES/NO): NO